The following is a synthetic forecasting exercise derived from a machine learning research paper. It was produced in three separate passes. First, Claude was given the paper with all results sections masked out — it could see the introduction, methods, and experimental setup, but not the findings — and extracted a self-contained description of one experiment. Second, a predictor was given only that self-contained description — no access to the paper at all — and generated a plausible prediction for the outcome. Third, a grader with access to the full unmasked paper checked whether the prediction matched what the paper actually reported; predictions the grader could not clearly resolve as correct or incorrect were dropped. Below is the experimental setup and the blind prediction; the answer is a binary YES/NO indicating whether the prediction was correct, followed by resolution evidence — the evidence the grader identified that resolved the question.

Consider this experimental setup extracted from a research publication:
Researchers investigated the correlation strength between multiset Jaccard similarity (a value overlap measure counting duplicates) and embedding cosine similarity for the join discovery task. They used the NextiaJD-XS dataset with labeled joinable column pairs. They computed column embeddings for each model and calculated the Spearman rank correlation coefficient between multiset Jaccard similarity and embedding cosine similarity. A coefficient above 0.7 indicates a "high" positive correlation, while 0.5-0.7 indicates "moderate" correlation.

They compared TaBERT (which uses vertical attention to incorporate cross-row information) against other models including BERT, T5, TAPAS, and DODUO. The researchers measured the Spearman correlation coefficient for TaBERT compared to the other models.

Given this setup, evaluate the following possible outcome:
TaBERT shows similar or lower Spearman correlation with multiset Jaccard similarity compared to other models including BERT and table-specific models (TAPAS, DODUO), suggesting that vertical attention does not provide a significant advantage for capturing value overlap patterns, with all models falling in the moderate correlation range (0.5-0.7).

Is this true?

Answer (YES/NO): NO